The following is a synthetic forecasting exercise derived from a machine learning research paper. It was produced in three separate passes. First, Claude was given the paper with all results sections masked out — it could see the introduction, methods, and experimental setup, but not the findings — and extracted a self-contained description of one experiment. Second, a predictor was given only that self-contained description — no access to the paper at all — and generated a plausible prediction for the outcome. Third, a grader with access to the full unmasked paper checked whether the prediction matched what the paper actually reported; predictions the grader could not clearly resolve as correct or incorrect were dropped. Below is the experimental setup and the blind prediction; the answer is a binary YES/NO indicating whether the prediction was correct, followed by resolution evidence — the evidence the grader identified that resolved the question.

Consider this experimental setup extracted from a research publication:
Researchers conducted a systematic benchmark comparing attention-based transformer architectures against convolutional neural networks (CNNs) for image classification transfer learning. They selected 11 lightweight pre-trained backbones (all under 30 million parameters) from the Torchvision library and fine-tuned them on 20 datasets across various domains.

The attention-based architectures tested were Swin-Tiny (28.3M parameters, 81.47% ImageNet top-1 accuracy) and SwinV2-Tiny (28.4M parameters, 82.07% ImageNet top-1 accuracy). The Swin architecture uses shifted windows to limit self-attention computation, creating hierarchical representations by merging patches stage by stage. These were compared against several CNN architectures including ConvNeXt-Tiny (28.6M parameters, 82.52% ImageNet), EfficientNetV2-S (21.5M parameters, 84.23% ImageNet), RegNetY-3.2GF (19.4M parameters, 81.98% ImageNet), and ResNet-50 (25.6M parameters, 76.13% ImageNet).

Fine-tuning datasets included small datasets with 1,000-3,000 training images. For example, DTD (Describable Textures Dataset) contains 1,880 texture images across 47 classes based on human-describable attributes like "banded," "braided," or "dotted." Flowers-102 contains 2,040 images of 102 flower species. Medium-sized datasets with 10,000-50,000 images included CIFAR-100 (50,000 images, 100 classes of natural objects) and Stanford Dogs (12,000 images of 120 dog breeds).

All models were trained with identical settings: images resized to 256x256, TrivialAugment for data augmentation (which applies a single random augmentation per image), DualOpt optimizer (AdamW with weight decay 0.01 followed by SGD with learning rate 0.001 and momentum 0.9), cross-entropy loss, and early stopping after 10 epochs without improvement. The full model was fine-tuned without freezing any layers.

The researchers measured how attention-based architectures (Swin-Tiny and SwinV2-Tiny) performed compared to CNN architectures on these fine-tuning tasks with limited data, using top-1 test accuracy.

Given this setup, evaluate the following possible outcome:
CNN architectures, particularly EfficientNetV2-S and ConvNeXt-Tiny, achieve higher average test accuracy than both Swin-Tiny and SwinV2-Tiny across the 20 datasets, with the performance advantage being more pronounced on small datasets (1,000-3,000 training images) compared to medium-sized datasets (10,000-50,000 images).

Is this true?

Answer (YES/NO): YES